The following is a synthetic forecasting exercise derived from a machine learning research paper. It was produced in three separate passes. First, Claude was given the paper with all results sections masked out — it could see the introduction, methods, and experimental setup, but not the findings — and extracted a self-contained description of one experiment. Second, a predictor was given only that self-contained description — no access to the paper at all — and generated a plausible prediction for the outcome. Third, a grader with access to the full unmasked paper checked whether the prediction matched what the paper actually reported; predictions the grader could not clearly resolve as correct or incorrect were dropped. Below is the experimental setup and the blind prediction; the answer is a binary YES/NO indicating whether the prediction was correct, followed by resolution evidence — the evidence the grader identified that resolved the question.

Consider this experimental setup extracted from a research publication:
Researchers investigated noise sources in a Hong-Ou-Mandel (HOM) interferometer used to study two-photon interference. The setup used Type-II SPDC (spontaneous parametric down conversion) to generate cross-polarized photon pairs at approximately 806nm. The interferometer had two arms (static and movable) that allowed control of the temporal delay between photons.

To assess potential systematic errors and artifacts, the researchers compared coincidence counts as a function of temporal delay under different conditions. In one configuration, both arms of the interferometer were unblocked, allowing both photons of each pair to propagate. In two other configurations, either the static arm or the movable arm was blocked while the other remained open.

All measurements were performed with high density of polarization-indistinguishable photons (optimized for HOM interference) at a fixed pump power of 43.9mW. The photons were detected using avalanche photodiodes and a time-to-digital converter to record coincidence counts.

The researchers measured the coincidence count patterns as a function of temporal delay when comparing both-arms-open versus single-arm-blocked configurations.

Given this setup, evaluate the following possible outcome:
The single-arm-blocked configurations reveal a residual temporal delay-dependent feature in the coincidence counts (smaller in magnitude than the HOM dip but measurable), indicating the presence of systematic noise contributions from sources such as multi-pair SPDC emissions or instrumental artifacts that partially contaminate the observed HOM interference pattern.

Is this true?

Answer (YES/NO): NO